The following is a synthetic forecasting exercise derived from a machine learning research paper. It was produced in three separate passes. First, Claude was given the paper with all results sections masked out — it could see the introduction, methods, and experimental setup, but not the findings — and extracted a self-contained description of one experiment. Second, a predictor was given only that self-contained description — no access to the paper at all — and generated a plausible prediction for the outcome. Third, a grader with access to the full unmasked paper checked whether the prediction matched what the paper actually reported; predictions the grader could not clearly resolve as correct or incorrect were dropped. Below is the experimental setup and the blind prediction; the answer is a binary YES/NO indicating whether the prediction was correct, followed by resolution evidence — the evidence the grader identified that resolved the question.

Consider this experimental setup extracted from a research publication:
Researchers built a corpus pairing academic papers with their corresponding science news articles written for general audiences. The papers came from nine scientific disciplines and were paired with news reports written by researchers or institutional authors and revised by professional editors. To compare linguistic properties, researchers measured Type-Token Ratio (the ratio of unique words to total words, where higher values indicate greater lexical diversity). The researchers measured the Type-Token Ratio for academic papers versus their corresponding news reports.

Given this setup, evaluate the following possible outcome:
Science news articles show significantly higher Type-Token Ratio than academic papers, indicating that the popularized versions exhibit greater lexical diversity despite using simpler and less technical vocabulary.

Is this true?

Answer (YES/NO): YES